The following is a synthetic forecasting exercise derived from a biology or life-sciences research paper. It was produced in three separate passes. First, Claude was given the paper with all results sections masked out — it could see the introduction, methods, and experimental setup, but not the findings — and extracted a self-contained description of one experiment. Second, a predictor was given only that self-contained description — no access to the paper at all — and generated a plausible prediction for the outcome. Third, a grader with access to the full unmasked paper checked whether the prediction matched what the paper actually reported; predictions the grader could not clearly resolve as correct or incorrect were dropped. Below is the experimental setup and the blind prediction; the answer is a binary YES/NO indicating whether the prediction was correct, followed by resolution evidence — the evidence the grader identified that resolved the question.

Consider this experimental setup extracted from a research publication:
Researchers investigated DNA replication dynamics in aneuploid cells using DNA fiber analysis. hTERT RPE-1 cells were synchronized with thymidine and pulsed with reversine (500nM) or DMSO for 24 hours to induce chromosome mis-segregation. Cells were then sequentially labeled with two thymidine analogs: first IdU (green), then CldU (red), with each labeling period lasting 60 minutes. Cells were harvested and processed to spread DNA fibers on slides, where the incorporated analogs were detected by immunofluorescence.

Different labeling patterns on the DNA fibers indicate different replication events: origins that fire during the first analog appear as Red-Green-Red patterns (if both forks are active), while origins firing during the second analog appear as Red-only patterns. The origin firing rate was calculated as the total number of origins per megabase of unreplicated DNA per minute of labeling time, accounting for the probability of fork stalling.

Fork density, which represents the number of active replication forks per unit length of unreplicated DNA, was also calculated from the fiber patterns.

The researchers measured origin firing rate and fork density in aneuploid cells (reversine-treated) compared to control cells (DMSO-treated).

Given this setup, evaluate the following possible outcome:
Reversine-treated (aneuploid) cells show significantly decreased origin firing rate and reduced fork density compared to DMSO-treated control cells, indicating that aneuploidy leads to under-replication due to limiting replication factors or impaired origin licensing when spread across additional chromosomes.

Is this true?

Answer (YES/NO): NO